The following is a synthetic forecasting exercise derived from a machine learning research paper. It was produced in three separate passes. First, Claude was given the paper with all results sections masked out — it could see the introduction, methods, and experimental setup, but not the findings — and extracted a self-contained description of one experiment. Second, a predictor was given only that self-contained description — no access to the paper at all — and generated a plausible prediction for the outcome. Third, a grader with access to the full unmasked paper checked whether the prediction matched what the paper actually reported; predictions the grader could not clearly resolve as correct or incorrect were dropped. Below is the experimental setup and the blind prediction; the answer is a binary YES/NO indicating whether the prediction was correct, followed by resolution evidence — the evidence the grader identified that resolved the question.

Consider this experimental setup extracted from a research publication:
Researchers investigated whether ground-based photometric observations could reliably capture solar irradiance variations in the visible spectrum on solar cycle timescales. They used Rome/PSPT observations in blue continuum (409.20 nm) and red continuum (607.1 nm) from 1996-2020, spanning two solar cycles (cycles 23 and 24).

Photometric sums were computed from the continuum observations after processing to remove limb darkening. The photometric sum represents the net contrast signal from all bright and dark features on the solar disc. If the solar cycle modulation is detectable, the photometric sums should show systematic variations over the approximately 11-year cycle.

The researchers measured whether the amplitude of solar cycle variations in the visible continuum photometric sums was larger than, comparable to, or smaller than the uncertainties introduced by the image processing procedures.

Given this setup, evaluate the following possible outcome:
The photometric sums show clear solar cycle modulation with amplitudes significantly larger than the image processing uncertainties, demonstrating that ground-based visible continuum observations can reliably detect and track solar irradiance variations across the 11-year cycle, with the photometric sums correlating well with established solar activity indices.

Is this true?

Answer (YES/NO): NO